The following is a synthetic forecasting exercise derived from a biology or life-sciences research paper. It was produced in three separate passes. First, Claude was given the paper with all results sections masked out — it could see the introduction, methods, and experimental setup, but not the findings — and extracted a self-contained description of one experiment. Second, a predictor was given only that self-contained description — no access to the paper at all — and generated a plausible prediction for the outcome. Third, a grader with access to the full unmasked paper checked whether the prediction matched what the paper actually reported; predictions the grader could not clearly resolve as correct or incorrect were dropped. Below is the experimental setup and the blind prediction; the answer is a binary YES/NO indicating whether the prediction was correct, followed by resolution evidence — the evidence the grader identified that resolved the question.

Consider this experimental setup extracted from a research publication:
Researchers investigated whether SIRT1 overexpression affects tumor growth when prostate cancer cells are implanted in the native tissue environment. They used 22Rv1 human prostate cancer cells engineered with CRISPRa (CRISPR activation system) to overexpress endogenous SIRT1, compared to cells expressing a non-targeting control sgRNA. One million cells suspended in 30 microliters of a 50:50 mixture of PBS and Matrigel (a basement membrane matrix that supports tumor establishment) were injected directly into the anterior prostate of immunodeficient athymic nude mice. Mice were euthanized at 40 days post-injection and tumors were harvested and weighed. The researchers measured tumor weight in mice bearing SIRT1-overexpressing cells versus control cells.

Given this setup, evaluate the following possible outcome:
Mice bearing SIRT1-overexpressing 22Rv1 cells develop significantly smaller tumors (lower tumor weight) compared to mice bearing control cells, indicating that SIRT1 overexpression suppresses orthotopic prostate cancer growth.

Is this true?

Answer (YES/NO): NO